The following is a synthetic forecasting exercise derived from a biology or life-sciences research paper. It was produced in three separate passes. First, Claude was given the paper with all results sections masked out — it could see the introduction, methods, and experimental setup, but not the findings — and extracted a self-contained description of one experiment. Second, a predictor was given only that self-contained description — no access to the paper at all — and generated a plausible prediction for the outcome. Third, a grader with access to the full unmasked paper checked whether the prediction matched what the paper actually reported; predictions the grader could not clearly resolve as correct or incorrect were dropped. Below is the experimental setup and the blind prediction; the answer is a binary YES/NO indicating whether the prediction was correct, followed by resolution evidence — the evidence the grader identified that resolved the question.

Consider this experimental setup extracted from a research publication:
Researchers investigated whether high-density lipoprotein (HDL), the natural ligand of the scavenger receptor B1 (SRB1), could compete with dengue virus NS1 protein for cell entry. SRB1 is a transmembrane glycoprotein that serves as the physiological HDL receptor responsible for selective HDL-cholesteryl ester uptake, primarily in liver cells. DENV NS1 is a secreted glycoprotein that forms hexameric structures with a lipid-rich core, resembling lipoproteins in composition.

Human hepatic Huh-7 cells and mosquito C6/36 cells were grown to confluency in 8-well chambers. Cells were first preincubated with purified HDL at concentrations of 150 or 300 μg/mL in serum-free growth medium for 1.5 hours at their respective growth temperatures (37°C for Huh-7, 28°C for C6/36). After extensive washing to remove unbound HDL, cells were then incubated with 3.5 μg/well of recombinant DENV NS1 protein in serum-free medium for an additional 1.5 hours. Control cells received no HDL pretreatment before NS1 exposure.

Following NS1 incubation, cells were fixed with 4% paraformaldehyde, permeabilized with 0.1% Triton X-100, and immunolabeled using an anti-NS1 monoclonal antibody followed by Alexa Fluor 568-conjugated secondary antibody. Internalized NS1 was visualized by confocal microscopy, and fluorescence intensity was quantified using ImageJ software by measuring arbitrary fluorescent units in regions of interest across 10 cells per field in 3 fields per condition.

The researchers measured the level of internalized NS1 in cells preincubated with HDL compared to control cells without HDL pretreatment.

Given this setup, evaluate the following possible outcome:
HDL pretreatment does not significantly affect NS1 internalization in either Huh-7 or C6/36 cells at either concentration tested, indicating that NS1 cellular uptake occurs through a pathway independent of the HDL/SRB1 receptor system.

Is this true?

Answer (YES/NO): NO